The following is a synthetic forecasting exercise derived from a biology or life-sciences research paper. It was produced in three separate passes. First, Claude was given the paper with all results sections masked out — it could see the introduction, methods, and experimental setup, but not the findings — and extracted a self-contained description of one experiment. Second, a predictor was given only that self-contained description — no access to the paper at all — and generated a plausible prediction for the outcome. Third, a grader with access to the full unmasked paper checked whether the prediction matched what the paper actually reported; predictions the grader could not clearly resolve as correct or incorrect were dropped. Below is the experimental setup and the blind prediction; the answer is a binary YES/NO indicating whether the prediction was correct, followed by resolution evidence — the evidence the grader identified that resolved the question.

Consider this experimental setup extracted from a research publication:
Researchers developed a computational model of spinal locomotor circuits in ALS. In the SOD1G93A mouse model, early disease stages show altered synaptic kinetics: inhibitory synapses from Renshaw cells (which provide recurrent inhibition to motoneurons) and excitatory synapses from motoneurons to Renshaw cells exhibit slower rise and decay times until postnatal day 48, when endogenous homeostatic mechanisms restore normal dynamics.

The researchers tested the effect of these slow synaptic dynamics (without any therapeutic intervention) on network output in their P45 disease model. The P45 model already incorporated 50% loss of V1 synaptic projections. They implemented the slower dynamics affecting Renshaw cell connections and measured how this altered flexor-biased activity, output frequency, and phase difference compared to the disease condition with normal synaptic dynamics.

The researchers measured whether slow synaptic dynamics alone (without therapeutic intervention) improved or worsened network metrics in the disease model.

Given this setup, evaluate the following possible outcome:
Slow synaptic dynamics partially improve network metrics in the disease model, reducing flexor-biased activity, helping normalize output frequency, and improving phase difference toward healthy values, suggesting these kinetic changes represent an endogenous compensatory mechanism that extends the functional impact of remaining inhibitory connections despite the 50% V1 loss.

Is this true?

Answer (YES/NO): NO